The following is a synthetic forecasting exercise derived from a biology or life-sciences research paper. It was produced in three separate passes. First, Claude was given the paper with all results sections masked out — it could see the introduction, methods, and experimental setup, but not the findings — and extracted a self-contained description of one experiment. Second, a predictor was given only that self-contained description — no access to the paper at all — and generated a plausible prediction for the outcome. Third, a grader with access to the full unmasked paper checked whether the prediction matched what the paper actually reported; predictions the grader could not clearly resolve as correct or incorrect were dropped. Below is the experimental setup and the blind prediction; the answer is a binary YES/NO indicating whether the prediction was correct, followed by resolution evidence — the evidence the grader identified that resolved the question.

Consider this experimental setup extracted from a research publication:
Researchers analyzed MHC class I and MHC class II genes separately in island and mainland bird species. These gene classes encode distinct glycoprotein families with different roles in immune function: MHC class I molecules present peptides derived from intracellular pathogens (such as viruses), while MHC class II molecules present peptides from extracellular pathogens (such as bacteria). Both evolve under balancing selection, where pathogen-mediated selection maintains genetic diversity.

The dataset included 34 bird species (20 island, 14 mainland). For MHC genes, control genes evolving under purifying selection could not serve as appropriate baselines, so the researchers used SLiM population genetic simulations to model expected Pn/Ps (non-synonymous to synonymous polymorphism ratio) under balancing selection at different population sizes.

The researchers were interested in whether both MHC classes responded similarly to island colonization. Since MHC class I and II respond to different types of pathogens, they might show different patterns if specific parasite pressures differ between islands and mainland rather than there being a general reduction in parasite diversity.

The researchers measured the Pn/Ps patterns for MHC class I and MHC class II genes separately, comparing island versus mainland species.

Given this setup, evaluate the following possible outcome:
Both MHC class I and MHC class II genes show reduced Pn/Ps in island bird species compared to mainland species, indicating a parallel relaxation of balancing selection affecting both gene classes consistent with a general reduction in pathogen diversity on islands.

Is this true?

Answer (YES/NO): NO